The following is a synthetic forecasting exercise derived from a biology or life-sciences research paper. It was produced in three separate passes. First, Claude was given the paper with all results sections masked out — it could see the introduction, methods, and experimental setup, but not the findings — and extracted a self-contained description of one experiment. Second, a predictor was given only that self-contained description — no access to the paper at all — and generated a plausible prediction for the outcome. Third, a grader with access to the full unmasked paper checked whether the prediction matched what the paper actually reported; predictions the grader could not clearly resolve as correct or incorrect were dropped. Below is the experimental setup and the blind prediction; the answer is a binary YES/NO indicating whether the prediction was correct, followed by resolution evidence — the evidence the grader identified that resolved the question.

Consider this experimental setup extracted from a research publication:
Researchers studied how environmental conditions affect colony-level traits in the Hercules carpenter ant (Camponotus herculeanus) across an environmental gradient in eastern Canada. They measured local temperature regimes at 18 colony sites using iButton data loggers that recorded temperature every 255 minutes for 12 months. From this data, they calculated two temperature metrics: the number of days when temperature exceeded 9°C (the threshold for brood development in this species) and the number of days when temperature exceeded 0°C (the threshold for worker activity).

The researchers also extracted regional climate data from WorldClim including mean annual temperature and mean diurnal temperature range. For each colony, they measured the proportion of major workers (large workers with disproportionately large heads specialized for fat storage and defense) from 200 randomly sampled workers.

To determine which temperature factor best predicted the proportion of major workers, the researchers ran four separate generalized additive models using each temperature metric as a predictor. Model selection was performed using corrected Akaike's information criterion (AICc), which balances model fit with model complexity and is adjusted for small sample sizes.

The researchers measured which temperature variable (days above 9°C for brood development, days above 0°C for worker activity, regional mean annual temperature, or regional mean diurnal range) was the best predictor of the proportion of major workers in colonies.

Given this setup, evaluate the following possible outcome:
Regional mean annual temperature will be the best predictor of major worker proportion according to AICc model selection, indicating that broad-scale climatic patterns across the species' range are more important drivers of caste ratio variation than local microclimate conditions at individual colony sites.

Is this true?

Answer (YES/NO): NO